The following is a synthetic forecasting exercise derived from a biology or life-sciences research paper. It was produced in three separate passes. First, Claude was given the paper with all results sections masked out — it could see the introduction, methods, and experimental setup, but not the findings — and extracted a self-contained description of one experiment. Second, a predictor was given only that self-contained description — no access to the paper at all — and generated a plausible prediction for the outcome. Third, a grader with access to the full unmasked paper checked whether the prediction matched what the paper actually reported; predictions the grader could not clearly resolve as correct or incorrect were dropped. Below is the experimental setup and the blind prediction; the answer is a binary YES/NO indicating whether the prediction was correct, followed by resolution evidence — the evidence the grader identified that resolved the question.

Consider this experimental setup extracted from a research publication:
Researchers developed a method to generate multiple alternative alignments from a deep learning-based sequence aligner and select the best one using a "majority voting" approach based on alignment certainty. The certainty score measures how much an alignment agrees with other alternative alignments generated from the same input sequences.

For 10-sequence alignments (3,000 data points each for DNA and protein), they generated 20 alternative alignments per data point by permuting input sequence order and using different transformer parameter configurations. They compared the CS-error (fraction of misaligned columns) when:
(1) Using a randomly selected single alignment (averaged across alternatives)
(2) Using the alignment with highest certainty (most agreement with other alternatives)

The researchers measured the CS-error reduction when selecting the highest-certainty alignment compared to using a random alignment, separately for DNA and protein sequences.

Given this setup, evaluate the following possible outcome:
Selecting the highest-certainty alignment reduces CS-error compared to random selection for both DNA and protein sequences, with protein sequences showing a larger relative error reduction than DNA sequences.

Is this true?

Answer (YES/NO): YES